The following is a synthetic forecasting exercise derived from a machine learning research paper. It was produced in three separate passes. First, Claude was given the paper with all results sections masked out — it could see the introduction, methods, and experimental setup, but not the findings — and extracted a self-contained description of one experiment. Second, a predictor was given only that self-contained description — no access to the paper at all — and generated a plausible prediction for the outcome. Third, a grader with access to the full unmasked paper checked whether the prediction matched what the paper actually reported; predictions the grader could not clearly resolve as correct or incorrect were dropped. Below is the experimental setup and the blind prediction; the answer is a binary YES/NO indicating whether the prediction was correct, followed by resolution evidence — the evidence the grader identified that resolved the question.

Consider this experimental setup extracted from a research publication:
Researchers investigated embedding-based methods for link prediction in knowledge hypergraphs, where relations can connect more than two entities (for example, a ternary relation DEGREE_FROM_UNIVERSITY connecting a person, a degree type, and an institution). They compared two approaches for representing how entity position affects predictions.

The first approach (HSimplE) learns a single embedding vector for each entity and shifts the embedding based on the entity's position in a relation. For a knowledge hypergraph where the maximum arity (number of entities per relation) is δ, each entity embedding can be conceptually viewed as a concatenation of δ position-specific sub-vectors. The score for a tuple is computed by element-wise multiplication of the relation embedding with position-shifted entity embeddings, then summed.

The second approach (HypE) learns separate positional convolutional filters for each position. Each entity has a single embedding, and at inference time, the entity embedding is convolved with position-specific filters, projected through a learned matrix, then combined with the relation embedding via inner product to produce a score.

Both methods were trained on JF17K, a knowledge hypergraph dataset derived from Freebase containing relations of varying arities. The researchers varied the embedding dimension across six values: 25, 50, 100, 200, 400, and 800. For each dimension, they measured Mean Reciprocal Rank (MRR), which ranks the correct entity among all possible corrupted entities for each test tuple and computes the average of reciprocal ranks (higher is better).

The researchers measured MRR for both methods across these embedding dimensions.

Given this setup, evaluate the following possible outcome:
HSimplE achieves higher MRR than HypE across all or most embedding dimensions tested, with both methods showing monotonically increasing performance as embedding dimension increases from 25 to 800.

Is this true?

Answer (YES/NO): NO